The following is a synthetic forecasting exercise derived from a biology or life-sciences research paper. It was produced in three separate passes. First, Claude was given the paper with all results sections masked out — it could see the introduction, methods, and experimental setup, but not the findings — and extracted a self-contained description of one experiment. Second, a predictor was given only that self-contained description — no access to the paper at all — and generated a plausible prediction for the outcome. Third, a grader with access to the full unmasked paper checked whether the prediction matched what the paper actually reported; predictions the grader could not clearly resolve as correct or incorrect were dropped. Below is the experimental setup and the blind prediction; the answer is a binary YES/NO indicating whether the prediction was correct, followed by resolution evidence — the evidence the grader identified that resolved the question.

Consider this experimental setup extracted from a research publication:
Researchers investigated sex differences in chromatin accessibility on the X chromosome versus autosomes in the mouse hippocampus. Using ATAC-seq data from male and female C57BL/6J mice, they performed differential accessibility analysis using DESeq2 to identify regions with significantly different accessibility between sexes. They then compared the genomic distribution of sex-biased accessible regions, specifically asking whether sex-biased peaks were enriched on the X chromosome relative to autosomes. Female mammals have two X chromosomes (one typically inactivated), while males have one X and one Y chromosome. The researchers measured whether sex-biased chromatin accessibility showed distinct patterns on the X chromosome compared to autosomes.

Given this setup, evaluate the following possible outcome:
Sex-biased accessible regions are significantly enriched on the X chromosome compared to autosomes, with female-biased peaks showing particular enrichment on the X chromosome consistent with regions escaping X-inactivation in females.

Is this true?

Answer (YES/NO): YES